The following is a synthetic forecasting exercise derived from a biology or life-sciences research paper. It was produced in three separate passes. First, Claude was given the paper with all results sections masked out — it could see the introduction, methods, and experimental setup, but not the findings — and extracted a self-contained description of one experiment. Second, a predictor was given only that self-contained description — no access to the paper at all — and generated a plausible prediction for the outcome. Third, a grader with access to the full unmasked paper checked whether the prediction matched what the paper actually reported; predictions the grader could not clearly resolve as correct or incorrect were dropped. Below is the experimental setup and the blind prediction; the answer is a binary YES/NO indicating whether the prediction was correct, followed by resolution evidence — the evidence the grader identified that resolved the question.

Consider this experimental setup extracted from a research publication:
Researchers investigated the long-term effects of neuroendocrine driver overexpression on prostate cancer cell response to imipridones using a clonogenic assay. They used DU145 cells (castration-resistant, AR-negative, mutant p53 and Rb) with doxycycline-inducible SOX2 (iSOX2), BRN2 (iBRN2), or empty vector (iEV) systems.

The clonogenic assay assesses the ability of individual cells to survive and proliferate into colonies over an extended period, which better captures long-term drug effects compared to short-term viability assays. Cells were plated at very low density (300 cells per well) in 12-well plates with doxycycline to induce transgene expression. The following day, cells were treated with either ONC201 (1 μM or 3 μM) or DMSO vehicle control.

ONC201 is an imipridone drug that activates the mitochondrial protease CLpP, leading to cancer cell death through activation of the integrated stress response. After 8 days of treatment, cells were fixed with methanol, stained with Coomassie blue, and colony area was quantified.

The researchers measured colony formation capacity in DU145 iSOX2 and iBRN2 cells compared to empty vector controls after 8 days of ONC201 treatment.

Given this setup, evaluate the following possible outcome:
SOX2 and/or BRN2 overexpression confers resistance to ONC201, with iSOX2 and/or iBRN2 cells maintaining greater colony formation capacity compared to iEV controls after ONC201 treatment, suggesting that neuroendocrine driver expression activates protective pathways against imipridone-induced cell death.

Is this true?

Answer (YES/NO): NO